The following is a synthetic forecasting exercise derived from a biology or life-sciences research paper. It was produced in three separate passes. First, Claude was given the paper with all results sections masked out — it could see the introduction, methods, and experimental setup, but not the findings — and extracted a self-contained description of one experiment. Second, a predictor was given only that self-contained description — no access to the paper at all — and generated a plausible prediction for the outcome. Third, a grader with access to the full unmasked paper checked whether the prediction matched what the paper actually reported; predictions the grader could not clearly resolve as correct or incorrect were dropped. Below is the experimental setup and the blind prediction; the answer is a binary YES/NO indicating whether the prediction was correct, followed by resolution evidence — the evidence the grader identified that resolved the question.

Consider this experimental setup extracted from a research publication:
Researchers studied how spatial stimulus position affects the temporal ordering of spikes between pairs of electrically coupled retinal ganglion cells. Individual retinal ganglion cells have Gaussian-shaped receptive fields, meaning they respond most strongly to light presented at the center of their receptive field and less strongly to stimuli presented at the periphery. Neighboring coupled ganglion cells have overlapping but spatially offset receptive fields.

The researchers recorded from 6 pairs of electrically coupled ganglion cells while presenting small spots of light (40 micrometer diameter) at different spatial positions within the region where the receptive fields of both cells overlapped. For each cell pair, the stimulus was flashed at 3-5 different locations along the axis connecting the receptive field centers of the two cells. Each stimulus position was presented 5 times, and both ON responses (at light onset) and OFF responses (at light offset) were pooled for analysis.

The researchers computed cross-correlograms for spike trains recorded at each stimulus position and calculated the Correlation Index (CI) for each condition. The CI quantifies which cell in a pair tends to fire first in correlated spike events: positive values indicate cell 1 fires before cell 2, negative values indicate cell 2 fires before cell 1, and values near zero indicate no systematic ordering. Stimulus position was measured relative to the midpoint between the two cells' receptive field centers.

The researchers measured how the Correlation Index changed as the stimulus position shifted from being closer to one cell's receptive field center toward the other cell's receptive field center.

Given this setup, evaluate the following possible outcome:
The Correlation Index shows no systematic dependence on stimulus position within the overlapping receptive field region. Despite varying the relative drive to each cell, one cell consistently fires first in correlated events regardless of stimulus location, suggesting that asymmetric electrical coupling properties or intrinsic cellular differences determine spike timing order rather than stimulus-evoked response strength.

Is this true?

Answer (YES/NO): NO